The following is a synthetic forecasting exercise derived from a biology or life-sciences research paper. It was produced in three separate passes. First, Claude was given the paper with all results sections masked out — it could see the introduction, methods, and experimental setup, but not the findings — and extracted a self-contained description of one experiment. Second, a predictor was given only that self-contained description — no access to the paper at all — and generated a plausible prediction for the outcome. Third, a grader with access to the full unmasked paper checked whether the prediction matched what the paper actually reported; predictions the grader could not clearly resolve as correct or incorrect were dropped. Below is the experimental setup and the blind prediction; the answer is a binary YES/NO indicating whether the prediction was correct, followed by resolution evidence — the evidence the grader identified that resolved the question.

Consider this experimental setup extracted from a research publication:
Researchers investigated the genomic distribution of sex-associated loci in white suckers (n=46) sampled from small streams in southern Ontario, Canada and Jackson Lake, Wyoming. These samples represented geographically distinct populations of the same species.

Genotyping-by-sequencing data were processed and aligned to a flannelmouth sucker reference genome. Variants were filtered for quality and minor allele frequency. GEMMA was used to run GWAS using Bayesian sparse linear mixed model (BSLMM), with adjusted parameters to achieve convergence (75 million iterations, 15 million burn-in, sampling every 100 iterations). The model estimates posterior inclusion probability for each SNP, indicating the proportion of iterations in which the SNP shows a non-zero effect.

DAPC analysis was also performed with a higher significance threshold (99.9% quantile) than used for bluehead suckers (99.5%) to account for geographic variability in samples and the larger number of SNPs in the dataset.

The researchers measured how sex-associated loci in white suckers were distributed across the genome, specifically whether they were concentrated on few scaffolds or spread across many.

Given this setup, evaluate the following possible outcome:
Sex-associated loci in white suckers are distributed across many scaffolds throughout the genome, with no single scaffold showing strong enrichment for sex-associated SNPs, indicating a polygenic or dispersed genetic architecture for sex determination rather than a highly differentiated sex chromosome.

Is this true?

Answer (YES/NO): YES